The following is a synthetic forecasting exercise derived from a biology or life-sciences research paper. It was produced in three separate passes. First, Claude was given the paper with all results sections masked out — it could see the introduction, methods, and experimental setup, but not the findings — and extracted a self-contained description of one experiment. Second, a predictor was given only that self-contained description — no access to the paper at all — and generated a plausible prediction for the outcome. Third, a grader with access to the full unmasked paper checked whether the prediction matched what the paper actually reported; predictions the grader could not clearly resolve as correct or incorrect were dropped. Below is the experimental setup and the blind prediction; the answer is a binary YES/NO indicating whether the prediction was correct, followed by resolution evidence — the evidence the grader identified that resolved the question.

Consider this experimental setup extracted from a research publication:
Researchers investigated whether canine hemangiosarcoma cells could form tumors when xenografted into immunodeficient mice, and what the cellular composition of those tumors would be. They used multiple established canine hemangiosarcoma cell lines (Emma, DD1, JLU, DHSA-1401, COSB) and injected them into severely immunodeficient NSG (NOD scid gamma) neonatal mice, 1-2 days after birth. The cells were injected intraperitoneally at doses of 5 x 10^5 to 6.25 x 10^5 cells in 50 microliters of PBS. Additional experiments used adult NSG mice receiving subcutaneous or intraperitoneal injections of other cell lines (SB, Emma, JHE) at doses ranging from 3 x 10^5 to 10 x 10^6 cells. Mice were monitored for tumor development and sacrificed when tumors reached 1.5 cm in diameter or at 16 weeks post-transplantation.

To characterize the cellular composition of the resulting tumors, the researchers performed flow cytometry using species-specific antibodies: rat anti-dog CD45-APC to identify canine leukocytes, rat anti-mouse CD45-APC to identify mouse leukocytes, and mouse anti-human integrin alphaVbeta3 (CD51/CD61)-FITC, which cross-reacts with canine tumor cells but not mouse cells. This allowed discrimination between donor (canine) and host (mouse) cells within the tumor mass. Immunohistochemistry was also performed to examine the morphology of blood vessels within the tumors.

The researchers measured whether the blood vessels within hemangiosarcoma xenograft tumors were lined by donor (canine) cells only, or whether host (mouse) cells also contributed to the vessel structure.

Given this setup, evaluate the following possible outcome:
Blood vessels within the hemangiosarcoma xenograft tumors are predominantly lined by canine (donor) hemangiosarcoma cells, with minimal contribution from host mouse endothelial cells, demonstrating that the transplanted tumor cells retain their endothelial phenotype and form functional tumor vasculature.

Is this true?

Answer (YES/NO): NO